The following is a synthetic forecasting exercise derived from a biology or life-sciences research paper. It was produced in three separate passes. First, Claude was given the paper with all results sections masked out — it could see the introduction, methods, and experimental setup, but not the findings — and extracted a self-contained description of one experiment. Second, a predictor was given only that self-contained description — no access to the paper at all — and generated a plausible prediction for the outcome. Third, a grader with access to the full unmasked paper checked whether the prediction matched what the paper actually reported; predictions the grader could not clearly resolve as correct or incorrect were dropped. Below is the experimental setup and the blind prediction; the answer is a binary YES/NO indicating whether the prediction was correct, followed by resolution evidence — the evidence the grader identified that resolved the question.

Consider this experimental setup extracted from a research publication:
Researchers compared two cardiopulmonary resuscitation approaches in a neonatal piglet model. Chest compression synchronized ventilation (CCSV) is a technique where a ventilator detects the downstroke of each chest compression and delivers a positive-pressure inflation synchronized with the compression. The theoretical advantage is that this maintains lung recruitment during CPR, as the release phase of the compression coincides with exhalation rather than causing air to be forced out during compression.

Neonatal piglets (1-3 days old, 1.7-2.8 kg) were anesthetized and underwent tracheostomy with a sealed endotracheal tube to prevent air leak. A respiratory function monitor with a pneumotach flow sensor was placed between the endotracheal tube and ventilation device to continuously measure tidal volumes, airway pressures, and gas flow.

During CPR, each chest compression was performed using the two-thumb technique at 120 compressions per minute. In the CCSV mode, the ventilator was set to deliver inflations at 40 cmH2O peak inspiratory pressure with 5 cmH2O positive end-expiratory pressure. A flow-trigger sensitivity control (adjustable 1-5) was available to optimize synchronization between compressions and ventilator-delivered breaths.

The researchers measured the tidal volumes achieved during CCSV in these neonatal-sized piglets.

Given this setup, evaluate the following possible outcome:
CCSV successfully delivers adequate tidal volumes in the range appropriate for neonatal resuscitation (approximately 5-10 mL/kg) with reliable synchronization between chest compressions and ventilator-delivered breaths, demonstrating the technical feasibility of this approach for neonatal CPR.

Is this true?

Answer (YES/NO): NO